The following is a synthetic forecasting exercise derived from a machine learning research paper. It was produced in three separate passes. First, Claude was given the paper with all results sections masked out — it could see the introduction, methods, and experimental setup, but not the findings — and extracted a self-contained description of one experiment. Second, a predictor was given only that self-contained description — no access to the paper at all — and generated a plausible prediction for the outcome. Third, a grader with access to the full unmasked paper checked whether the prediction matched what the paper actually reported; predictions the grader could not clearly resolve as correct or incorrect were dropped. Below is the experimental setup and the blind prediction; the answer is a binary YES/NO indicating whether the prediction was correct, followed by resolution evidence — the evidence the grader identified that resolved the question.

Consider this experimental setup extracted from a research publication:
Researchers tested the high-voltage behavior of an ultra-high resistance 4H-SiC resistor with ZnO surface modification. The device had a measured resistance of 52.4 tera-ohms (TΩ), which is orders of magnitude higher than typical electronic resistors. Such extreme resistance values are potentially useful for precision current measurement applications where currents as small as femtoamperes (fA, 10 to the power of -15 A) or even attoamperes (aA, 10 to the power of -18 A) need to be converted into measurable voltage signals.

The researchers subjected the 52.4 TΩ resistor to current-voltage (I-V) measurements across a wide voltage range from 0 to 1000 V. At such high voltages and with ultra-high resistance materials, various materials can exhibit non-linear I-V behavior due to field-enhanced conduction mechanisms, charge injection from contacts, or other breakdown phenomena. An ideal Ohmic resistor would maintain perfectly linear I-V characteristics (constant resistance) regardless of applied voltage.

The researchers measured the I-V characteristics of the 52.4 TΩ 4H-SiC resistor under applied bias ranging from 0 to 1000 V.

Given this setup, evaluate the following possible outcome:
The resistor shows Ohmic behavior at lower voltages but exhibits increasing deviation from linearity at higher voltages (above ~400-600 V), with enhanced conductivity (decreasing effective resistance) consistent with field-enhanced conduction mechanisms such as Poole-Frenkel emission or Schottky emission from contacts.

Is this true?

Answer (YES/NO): NO